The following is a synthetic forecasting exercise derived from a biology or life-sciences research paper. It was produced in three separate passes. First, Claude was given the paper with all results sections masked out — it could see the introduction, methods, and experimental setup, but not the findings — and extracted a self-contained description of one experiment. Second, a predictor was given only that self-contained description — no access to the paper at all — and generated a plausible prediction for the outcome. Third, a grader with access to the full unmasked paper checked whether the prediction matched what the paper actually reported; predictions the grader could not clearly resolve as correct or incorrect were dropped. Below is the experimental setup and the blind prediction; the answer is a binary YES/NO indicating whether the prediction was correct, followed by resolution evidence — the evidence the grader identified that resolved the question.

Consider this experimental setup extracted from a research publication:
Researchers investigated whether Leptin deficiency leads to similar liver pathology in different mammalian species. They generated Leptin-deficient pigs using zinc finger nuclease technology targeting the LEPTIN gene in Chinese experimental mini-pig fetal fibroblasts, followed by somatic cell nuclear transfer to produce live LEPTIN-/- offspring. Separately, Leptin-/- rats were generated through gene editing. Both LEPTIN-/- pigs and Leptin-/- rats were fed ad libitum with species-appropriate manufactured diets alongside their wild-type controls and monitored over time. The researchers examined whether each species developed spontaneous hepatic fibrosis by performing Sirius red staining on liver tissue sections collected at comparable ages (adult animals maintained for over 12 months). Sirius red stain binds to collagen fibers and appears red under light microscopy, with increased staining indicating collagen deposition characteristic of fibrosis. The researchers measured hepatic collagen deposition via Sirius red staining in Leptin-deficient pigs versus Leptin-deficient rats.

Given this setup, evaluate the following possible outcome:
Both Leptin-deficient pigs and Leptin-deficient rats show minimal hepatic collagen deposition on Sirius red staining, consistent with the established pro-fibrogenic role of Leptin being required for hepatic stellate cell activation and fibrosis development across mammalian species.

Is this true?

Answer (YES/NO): NO